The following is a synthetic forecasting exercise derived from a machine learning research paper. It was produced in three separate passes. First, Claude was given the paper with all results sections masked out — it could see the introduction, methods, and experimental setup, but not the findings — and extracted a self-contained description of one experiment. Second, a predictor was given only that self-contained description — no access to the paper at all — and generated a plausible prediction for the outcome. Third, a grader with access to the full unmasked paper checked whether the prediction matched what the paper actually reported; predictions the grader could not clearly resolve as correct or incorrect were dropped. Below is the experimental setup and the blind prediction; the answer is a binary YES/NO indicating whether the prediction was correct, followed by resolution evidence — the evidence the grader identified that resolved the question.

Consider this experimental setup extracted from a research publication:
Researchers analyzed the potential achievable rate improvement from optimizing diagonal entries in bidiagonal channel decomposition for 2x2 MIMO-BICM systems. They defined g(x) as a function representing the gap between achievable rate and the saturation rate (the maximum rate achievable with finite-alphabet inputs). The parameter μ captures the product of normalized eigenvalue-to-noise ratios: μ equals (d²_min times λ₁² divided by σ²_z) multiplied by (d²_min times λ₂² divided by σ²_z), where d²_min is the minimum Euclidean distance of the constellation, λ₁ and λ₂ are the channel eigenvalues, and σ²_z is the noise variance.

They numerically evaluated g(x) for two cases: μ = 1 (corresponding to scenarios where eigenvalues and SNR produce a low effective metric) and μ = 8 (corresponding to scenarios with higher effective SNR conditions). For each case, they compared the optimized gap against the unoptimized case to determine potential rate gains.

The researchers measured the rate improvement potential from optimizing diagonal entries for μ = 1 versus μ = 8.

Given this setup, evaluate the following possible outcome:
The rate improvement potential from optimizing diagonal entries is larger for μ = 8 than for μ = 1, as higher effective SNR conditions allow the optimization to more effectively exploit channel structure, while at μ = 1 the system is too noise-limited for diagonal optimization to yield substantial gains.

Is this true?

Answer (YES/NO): YES